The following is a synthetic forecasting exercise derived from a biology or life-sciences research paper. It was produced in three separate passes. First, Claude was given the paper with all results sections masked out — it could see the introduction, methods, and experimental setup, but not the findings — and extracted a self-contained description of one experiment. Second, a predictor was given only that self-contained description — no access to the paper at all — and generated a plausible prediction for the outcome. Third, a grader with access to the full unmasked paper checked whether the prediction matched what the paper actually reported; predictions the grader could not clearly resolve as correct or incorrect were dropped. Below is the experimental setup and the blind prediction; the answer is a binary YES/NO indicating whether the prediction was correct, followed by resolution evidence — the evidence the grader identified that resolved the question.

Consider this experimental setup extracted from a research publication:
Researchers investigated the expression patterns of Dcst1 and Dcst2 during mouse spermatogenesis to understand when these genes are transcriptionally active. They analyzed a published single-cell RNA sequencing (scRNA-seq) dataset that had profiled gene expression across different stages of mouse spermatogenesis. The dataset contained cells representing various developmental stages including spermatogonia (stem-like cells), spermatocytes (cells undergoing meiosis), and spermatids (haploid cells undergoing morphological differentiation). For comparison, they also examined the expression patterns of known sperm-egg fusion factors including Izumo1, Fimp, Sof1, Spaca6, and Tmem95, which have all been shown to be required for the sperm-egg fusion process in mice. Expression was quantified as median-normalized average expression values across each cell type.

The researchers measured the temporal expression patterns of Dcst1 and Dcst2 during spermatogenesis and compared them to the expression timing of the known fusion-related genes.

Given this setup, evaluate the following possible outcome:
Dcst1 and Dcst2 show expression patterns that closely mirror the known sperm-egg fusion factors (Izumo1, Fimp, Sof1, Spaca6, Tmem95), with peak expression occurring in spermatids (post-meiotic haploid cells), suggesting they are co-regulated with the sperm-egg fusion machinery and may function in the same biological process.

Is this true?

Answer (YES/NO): YES